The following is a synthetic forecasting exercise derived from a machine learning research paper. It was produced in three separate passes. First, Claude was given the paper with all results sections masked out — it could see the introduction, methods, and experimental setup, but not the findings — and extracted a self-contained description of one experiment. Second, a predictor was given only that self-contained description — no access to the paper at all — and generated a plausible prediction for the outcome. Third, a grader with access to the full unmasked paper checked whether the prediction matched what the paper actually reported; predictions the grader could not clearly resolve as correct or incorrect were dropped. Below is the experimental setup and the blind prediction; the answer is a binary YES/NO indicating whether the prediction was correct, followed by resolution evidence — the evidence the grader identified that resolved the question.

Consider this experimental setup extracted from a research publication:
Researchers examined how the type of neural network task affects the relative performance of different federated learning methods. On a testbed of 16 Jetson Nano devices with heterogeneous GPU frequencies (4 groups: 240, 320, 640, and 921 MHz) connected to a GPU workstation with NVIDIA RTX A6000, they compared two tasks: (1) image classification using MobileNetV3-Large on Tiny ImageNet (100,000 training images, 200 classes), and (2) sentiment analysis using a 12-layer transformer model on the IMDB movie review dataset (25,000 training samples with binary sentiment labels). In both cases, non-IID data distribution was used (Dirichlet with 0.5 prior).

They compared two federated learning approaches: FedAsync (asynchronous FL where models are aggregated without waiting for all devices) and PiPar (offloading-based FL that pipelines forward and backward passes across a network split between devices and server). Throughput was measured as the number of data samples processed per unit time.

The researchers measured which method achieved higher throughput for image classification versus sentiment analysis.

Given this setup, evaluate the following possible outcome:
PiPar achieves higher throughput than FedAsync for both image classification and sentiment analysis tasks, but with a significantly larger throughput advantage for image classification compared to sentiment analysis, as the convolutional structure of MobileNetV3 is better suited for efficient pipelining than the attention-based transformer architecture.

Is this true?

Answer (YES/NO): NO